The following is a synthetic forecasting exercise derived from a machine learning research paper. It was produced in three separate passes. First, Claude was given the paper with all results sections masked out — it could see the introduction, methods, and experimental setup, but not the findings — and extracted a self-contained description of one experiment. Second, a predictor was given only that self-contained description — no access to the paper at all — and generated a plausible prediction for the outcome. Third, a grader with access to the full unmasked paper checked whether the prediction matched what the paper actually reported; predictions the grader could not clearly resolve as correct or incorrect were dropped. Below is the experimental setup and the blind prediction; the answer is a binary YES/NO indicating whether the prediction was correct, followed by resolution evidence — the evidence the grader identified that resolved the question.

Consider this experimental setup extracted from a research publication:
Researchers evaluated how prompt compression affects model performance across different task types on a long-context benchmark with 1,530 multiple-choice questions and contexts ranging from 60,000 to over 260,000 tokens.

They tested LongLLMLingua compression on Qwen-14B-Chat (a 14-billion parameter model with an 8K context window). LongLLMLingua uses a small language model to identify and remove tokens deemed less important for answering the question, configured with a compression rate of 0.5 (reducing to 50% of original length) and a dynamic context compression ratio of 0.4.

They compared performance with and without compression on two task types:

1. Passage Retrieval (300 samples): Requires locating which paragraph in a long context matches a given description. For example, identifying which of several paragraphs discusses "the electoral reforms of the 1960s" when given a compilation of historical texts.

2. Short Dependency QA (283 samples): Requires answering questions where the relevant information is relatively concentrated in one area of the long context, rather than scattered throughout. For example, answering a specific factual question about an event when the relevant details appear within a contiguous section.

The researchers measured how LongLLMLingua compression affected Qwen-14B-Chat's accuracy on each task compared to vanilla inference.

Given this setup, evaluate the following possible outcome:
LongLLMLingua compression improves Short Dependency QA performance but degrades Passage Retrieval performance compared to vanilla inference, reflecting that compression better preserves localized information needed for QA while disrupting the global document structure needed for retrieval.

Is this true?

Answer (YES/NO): NO